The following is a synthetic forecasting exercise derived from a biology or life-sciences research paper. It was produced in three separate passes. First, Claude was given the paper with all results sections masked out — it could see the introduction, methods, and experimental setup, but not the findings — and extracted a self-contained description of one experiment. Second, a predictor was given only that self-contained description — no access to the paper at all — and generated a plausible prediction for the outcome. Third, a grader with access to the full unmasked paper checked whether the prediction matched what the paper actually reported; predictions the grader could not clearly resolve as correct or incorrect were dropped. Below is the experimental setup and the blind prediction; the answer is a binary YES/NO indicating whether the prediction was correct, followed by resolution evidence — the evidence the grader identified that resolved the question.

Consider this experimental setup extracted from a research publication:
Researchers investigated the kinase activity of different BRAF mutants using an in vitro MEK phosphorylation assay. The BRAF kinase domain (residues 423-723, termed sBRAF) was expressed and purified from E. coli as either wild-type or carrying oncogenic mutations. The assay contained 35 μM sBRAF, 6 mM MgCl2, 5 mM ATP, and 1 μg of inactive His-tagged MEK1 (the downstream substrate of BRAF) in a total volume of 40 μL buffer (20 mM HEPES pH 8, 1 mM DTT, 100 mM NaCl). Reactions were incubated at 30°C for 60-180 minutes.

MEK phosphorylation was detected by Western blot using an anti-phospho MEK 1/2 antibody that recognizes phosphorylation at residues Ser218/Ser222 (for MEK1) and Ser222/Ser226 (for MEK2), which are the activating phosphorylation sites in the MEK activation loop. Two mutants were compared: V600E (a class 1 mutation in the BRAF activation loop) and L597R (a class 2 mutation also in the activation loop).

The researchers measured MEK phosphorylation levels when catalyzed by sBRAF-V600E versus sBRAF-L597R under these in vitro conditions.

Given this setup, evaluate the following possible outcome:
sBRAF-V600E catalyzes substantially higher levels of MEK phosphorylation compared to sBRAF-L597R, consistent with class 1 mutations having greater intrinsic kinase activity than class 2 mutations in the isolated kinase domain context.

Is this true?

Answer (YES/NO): YES